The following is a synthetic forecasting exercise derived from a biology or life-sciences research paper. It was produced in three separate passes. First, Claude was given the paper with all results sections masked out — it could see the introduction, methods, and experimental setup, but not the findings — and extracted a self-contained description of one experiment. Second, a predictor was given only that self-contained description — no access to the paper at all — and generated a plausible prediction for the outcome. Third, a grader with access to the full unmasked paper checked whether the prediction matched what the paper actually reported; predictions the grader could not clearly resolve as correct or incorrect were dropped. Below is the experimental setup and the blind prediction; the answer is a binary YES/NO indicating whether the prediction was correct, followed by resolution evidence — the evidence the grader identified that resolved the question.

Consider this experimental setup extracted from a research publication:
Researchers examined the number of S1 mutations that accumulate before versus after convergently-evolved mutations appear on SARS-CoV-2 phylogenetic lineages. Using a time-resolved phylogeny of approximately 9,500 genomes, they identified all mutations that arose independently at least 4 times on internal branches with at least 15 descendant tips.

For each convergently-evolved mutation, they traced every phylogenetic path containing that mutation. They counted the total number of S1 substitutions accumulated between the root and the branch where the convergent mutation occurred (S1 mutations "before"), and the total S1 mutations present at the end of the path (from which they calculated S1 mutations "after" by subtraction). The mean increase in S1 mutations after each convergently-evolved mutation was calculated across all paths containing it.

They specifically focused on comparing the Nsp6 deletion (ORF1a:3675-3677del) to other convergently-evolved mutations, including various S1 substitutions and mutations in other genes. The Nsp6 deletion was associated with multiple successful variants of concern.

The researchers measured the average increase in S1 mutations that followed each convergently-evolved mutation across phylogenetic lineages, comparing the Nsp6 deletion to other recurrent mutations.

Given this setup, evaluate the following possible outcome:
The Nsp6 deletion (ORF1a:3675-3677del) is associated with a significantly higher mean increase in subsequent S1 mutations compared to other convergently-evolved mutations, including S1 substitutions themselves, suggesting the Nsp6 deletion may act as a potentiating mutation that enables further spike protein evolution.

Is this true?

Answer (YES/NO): NO